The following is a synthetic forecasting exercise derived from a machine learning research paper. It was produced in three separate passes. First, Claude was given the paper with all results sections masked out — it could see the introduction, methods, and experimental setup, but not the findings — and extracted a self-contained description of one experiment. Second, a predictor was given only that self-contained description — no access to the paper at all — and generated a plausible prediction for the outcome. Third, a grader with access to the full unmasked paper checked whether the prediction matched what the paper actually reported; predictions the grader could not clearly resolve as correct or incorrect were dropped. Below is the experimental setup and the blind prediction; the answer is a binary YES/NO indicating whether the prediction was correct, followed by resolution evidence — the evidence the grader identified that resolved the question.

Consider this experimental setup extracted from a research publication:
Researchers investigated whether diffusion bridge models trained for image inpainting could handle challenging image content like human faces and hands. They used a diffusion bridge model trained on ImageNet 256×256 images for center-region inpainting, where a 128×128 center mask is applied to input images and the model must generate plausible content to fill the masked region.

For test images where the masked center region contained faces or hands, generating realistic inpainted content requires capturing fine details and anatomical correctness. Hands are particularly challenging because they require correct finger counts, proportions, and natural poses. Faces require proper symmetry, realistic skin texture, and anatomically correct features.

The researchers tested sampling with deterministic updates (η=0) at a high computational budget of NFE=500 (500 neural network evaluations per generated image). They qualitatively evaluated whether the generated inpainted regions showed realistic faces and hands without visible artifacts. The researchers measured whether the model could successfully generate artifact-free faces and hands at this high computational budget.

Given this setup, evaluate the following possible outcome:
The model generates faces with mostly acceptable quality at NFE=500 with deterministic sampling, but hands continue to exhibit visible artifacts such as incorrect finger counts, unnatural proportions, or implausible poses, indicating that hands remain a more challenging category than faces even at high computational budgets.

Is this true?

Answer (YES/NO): NO